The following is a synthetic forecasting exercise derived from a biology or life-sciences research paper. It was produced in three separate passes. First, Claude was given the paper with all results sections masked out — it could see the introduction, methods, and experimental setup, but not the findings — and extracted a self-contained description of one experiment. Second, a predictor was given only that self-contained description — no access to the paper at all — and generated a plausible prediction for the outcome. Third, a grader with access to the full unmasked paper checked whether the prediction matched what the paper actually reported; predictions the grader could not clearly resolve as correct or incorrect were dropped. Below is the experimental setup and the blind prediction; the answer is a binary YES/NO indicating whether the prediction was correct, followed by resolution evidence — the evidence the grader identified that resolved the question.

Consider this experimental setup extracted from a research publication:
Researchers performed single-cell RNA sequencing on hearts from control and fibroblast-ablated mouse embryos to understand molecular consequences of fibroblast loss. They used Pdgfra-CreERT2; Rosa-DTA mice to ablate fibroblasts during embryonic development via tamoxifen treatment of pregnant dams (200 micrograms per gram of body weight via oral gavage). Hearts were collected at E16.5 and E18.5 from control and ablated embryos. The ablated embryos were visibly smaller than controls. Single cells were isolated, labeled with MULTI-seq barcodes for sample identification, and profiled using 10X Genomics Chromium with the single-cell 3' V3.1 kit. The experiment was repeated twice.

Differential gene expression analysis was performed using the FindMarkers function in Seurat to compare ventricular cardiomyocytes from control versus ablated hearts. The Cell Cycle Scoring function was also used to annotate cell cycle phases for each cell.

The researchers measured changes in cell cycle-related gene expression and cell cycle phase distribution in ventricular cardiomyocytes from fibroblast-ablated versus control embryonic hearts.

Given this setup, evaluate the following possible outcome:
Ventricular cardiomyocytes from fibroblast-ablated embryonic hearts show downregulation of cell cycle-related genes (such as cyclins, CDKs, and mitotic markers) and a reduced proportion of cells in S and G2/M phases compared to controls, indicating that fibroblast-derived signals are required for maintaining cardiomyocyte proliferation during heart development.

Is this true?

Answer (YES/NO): NO